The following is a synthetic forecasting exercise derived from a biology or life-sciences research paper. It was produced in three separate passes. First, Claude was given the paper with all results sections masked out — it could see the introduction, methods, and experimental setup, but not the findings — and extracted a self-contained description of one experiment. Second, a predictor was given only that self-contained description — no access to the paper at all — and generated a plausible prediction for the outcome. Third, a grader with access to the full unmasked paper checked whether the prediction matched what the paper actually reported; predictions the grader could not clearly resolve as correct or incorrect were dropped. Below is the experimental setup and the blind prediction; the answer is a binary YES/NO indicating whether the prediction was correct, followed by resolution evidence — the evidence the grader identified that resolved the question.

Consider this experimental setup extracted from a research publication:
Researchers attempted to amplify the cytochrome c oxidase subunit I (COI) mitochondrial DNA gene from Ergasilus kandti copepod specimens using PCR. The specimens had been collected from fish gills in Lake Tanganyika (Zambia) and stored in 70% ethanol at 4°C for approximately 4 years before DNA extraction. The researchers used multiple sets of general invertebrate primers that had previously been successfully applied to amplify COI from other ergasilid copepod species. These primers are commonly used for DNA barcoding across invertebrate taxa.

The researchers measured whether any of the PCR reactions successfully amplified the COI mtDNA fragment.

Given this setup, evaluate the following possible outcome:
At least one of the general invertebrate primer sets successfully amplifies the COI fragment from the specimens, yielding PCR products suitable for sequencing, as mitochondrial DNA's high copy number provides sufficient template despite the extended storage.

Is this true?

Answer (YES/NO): NO